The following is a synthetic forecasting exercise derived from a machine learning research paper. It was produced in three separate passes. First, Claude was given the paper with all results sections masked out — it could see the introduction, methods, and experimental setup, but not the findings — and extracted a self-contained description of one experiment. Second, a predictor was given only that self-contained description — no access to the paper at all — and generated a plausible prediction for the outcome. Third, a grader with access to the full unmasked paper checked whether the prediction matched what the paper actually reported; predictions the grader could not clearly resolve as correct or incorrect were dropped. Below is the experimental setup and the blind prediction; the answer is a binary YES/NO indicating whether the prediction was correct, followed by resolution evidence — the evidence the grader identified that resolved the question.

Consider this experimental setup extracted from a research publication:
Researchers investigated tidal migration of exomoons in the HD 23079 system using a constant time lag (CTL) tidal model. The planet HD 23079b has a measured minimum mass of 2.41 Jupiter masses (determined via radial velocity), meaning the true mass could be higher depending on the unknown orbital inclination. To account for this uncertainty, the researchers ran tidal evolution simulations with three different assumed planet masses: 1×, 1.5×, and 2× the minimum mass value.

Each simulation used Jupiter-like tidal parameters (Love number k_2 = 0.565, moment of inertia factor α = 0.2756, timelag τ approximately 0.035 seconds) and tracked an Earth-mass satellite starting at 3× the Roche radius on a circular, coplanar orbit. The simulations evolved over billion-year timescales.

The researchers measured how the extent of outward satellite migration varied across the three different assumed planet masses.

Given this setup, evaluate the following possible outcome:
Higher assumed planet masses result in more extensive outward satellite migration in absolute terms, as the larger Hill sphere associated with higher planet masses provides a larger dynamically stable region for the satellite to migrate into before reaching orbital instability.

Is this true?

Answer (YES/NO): NO